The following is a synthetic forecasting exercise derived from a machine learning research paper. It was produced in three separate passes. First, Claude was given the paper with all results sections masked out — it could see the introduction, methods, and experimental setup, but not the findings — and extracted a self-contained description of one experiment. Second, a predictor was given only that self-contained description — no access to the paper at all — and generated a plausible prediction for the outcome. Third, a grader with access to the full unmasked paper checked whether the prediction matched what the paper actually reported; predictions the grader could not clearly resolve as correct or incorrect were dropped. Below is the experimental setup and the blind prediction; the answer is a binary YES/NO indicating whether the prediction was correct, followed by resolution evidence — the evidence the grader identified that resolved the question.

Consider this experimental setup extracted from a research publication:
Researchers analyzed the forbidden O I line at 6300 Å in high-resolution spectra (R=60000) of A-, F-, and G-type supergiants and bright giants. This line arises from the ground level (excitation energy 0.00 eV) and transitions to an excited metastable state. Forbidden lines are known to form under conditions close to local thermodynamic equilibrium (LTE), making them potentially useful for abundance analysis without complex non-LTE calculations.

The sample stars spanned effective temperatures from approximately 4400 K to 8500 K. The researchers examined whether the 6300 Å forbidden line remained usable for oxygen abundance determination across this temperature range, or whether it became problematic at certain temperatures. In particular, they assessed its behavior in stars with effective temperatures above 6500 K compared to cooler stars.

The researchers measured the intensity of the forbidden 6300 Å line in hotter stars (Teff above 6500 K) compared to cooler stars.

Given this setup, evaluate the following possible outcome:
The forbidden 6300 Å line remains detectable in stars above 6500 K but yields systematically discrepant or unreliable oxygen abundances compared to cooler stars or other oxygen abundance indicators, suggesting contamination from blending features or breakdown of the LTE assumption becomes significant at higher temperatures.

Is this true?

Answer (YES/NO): NO